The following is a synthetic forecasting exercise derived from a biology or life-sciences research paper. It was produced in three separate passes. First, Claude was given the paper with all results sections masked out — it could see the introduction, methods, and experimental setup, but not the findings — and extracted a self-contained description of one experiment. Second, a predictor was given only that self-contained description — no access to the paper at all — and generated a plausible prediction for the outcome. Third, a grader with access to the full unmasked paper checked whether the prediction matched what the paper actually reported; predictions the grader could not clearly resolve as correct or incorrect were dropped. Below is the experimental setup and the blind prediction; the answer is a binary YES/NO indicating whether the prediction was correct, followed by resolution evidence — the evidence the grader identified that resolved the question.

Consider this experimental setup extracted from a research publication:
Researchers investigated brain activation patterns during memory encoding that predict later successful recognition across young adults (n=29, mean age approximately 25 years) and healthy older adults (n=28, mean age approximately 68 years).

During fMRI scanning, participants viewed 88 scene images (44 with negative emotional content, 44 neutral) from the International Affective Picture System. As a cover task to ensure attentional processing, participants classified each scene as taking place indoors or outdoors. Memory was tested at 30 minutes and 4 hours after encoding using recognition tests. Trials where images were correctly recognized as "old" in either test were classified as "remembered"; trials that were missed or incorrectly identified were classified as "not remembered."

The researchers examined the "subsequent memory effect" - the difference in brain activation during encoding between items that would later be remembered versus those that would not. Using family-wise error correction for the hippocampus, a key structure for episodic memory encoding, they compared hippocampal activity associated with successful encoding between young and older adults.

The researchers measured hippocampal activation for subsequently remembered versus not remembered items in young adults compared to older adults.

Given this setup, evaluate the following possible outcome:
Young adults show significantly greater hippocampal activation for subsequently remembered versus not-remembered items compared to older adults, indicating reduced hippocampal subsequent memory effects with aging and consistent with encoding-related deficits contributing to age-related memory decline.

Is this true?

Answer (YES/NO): NO